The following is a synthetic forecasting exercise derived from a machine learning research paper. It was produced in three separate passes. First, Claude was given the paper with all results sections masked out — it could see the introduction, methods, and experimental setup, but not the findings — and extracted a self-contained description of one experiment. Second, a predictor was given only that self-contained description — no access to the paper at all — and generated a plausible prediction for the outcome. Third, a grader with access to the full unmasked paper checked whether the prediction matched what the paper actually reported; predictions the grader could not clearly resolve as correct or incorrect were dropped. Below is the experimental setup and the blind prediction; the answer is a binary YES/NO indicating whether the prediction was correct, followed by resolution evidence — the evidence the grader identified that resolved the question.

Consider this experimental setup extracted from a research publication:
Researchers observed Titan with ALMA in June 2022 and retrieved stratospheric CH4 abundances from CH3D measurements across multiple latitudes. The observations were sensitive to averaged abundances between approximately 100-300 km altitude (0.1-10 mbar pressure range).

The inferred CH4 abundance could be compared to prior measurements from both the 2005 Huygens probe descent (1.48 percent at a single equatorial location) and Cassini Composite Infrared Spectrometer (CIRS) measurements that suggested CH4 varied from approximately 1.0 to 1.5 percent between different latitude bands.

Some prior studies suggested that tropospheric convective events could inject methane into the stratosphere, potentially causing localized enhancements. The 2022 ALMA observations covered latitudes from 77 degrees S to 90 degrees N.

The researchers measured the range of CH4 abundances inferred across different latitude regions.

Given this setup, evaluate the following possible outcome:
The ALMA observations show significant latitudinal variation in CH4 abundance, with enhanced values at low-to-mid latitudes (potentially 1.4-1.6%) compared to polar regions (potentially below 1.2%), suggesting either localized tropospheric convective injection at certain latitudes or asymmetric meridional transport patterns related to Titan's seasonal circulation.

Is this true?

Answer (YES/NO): NO